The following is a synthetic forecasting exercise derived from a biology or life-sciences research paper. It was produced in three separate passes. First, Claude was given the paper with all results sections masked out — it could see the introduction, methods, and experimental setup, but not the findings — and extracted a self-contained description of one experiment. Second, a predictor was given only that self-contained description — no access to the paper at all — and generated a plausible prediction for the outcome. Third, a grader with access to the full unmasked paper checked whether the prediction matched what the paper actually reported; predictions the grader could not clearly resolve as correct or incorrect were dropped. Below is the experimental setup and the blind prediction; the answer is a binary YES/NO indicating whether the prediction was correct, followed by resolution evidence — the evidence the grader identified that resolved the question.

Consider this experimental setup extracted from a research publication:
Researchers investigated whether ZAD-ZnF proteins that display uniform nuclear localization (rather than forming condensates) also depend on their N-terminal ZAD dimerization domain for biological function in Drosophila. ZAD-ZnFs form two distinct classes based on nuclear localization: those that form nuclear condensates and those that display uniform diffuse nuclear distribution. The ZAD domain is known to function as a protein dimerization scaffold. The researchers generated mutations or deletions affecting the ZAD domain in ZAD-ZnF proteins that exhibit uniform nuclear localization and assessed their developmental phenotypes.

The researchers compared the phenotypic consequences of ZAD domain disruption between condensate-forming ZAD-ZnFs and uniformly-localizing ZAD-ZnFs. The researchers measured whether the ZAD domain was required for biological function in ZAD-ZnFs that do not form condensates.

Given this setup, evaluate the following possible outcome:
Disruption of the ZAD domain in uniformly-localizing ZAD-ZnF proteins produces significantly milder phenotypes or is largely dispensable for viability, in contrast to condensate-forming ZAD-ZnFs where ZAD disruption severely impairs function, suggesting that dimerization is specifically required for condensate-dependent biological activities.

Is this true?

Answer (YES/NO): YES